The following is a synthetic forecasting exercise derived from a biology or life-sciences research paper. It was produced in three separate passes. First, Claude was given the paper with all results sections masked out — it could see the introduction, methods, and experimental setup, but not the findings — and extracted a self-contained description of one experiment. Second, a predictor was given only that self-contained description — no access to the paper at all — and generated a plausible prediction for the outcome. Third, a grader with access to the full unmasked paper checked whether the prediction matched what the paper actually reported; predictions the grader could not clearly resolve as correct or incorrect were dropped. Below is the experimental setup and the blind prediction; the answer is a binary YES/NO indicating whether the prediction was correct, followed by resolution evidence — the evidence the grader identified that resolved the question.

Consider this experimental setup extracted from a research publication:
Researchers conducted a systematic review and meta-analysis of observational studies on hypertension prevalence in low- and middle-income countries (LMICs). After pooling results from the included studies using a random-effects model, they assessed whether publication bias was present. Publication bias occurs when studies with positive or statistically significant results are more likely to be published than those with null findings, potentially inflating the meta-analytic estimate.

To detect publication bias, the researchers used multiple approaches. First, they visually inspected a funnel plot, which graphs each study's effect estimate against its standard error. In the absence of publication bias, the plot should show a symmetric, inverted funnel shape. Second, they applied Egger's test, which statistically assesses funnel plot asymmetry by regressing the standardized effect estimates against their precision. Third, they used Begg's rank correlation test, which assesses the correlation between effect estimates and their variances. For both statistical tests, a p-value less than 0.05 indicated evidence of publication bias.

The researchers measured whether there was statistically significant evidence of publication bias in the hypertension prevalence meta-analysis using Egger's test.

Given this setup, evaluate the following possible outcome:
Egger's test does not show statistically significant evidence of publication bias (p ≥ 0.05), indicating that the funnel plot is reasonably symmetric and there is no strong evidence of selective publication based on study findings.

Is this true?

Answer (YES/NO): NO